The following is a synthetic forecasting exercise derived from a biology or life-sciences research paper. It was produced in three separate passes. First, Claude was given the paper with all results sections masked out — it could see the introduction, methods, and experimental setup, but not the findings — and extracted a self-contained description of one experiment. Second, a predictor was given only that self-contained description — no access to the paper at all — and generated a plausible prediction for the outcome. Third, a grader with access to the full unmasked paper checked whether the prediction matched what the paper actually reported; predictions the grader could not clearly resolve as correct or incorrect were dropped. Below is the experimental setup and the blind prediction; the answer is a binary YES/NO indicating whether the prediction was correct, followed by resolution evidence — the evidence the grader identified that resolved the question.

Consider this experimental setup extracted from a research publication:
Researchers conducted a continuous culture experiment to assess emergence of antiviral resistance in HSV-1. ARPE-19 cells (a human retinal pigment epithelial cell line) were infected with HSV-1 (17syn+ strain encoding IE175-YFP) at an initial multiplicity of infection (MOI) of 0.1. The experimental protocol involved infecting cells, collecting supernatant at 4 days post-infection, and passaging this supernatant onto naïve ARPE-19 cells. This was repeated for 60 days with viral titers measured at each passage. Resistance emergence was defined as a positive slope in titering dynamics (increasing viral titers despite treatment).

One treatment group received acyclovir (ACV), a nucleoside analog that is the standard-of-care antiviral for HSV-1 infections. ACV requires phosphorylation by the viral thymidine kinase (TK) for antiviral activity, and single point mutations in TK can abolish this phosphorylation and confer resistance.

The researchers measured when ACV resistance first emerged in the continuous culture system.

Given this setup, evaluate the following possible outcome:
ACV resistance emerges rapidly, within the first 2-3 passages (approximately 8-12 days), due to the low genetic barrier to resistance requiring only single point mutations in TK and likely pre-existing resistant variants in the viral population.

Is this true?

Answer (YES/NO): NO